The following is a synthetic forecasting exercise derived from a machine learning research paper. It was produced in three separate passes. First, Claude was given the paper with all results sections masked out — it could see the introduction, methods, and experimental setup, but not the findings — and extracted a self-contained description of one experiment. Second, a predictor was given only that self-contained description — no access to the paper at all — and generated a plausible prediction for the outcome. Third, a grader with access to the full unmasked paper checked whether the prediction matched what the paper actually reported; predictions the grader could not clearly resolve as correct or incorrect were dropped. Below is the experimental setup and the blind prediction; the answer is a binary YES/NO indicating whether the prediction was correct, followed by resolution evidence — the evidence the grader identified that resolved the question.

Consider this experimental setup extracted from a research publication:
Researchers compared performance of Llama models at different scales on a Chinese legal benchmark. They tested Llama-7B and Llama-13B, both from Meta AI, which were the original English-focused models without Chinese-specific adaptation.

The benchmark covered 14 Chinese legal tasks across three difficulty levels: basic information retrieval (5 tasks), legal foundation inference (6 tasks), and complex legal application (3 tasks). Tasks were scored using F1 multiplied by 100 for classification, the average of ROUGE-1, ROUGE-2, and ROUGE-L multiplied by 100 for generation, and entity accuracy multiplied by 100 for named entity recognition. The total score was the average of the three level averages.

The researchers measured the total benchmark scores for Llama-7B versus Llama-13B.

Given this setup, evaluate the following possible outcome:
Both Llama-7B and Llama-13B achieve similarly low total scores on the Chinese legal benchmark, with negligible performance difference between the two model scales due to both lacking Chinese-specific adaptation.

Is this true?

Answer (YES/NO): NO